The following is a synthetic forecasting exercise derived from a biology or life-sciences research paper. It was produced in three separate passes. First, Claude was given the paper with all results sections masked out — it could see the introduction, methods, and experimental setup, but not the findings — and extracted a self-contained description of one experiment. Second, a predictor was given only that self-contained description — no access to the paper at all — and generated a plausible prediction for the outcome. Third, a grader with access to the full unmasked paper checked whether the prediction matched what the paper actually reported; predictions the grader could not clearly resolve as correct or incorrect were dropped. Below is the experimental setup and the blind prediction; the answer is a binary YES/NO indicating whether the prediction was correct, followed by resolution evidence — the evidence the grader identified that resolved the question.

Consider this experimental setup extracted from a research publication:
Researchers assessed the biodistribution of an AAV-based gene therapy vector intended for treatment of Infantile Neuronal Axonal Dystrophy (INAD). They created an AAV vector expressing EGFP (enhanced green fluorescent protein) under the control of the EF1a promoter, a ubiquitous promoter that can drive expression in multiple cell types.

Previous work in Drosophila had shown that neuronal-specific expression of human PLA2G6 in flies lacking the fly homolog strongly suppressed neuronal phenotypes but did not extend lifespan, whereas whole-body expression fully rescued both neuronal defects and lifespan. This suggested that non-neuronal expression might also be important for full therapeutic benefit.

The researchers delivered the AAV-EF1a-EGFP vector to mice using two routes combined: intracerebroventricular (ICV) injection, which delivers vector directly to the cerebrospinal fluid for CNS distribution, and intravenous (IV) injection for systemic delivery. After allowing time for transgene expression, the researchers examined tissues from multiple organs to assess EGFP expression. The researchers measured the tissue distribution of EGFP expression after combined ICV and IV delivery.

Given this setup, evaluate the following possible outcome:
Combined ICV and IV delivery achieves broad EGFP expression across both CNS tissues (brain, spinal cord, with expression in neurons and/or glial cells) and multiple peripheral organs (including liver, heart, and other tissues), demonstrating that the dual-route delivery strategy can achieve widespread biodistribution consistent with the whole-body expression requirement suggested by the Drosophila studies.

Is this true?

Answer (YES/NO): YES